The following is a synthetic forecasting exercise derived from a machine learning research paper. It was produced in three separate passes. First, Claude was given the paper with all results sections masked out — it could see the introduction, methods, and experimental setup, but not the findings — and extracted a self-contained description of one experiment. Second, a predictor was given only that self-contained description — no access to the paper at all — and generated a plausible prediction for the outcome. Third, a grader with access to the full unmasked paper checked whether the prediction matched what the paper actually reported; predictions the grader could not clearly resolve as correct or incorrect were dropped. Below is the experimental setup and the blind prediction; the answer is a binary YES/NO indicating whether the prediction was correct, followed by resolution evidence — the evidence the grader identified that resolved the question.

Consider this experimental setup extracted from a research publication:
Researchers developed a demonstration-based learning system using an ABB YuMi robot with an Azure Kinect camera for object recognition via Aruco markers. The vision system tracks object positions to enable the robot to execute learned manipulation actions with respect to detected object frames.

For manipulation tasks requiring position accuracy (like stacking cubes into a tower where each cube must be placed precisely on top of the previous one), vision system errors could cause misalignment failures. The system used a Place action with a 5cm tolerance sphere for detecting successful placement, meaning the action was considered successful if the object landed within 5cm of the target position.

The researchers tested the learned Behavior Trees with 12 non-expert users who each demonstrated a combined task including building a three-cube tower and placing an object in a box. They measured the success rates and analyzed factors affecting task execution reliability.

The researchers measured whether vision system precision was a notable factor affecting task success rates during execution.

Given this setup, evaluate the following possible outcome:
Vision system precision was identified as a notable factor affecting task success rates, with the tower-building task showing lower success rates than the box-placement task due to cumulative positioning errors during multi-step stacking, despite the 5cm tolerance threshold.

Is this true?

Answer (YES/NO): NO